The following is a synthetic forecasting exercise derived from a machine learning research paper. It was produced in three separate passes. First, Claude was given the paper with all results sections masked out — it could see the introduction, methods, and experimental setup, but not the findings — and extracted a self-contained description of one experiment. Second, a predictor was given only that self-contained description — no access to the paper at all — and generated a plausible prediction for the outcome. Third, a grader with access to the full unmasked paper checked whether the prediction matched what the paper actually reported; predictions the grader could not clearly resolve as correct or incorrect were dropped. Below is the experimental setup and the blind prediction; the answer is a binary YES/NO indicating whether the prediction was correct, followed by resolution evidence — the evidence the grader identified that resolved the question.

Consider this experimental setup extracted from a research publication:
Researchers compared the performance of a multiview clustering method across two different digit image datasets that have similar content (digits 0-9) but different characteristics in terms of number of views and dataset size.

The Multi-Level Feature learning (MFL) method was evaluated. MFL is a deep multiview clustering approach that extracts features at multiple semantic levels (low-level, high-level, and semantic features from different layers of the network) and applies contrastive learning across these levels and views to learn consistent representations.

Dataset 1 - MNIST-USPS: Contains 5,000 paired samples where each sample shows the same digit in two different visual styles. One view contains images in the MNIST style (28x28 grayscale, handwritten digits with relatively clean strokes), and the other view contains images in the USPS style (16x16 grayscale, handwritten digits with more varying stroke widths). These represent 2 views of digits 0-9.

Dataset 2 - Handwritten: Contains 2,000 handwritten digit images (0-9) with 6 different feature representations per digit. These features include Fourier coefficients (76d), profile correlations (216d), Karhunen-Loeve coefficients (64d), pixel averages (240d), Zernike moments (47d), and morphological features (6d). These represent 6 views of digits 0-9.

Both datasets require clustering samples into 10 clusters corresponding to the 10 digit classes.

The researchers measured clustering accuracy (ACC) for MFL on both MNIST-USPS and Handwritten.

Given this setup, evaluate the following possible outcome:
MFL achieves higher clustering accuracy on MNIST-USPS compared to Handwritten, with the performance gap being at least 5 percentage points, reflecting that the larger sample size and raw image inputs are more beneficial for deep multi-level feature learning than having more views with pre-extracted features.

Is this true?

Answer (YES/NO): YES